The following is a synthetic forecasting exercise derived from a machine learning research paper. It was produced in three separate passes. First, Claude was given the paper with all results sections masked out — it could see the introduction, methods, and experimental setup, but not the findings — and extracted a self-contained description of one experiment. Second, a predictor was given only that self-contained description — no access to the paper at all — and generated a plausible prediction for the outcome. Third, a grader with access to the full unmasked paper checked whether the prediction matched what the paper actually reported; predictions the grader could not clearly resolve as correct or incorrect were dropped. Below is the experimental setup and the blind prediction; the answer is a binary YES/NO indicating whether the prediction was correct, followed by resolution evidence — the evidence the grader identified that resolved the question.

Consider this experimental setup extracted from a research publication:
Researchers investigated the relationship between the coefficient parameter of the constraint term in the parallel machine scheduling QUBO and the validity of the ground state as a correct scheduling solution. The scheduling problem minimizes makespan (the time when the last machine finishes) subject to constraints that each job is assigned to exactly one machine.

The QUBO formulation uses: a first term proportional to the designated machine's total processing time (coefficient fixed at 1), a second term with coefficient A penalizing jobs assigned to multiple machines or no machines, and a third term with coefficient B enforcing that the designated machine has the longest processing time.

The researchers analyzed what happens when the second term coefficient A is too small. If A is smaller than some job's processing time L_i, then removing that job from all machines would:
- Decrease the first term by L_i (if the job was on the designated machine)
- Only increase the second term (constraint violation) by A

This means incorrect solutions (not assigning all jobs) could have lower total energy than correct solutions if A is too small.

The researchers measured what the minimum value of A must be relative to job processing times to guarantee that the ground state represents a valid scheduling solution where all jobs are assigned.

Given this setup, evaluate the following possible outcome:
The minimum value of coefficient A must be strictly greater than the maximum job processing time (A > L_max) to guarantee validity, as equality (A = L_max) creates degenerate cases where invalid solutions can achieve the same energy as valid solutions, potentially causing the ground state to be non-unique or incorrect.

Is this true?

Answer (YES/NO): YES